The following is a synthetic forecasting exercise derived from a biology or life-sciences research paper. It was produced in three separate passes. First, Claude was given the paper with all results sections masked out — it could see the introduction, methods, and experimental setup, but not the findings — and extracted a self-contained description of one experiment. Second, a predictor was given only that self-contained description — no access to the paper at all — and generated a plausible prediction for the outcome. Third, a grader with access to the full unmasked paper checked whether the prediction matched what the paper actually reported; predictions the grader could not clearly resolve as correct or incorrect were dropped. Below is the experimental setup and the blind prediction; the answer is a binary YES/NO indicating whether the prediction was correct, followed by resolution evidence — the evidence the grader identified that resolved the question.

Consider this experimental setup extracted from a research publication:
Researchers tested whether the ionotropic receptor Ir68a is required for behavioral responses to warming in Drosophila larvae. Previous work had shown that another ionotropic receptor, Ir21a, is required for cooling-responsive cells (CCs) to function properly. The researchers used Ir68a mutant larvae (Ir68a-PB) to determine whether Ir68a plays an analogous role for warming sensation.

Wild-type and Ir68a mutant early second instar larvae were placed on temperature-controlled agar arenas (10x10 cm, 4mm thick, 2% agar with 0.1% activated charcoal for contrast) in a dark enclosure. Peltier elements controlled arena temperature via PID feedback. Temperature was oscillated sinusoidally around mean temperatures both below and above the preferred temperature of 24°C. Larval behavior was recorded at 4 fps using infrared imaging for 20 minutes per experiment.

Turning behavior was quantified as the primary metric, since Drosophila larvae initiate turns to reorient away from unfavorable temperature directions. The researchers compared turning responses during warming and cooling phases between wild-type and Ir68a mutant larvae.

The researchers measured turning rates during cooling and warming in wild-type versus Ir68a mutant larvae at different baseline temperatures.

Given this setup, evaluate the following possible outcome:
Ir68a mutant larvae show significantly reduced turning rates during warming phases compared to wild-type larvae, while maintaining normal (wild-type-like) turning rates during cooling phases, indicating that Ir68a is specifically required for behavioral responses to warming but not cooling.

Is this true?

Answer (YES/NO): NO